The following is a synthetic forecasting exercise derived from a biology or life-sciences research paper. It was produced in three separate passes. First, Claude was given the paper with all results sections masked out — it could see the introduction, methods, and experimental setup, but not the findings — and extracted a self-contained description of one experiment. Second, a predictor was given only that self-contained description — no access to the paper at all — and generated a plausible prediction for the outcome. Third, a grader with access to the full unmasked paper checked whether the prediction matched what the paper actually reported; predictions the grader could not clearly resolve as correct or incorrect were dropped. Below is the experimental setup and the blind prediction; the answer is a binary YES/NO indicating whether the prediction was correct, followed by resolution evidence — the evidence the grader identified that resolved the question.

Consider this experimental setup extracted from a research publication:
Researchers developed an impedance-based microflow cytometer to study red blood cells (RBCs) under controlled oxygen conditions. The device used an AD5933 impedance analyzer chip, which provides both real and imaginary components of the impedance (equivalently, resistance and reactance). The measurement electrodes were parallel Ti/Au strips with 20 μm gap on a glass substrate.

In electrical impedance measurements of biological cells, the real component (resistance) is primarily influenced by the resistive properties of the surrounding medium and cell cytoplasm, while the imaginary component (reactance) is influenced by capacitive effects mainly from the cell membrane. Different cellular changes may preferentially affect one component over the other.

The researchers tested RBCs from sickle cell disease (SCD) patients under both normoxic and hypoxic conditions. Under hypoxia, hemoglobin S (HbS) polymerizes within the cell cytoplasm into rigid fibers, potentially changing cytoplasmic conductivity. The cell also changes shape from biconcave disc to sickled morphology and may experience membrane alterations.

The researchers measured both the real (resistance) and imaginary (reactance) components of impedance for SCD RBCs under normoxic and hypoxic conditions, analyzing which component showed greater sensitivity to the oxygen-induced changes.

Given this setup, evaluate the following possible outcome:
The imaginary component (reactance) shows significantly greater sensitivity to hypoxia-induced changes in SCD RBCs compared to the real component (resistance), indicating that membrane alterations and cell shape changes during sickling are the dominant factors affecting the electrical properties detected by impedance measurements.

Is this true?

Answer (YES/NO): NO